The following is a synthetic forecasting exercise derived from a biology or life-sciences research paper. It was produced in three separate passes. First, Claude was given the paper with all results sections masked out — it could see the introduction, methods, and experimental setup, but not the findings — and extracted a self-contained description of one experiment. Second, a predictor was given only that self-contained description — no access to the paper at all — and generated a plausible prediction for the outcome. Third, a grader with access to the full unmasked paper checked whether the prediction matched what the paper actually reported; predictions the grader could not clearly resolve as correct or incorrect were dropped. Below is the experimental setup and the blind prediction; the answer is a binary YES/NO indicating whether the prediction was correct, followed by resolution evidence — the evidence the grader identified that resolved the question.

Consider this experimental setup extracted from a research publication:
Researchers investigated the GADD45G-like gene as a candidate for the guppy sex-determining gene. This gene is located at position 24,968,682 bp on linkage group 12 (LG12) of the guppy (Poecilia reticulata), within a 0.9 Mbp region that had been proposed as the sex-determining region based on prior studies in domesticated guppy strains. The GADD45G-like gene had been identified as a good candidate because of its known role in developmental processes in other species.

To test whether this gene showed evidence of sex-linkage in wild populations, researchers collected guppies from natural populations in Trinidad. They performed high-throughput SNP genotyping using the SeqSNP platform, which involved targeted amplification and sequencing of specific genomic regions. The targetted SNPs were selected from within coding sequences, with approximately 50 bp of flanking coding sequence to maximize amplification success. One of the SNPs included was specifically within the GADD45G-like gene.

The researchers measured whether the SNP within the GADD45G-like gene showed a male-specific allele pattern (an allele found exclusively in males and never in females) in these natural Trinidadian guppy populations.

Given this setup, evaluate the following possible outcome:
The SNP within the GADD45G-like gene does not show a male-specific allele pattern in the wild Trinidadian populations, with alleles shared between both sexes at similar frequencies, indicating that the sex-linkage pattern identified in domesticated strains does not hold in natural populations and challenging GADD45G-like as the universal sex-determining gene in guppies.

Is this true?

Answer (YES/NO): NO